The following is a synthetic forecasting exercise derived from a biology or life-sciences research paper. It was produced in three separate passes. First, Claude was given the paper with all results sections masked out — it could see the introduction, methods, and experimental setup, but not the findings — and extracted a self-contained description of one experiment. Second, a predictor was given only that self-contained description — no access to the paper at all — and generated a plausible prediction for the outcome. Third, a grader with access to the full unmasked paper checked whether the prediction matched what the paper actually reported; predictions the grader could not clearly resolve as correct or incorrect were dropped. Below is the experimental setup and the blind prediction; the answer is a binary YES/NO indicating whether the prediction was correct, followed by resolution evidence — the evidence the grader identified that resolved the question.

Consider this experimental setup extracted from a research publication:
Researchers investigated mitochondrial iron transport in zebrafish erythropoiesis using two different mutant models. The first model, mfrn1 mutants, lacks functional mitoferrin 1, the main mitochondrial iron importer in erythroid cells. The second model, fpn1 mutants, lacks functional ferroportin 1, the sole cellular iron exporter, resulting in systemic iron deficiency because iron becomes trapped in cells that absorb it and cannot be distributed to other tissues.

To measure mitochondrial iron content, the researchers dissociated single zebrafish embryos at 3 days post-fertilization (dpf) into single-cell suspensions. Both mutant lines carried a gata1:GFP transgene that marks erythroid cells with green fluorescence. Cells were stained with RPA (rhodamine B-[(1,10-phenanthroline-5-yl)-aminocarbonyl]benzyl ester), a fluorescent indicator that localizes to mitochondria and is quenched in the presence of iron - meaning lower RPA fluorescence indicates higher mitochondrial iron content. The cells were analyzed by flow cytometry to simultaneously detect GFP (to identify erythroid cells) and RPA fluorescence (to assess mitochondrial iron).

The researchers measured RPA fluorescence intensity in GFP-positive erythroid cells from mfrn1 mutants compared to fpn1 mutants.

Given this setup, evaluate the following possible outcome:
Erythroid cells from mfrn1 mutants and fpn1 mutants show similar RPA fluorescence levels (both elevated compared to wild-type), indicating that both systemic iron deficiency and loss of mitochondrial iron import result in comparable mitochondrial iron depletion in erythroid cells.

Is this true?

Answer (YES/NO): NO